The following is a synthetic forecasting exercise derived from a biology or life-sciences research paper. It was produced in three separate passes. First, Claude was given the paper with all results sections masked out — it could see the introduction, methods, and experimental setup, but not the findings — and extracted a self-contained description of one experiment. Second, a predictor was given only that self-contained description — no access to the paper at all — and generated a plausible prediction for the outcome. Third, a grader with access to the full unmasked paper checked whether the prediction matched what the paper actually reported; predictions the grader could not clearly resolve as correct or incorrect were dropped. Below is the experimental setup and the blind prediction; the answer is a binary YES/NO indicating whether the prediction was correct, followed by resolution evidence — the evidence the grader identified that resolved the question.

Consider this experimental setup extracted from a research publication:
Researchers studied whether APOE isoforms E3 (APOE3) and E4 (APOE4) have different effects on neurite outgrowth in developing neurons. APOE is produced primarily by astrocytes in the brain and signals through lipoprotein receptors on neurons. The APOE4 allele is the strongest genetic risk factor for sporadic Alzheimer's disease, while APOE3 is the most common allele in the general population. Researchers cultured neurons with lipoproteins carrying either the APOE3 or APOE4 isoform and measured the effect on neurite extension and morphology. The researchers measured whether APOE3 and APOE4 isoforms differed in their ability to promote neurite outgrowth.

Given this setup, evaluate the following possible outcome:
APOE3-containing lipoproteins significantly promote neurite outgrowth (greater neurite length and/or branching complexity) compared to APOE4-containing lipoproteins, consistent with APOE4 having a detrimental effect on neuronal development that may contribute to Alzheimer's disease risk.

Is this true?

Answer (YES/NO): YES